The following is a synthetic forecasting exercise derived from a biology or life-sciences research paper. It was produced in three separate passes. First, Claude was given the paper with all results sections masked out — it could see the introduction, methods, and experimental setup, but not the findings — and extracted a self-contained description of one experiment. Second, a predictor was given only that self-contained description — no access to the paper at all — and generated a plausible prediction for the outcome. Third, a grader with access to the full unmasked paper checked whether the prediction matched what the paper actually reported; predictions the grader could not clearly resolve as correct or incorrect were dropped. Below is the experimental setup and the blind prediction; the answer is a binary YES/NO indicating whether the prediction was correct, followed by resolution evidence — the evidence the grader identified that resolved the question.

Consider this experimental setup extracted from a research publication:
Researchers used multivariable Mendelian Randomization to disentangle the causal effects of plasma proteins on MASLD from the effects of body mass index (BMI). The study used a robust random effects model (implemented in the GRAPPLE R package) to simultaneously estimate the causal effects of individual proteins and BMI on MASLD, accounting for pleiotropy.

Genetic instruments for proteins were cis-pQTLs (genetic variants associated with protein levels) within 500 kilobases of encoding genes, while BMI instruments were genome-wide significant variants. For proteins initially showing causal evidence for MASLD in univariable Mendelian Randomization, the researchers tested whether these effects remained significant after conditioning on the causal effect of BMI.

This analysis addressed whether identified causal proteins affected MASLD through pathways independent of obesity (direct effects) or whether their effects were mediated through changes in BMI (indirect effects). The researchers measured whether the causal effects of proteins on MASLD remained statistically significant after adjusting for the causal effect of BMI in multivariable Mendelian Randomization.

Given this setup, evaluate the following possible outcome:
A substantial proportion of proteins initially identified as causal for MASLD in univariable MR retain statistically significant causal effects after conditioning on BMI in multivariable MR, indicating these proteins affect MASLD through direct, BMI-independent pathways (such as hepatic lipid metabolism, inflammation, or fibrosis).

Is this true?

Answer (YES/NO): YES